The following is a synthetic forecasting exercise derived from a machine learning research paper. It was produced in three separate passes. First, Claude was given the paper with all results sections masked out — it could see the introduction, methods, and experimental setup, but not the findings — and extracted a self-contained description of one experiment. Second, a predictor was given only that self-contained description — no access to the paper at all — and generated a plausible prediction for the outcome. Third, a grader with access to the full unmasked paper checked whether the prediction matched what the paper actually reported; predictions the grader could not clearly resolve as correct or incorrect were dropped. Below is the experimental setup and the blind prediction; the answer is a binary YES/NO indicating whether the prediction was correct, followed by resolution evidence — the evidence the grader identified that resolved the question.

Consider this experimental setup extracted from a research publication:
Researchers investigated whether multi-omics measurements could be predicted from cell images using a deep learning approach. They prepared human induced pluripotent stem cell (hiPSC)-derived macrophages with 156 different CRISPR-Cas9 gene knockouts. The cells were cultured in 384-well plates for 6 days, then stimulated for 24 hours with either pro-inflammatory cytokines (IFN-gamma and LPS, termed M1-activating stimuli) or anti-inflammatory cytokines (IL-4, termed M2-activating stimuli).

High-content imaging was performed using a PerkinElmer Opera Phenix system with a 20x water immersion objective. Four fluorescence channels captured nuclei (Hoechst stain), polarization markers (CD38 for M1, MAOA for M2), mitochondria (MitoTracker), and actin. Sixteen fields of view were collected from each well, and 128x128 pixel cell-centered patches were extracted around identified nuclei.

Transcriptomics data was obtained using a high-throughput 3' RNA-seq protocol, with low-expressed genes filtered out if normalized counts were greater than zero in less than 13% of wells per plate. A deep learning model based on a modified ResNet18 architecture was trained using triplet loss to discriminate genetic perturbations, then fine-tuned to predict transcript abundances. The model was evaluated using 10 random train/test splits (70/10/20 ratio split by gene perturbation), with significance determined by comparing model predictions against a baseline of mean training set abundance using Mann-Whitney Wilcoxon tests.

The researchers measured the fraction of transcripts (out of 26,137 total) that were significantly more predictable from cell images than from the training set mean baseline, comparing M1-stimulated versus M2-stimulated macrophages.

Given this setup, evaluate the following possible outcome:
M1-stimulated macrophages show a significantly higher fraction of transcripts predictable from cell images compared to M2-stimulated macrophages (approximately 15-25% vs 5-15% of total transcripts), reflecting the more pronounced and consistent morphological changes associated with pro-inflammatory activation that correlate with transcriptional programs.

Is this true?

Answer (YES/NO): NO